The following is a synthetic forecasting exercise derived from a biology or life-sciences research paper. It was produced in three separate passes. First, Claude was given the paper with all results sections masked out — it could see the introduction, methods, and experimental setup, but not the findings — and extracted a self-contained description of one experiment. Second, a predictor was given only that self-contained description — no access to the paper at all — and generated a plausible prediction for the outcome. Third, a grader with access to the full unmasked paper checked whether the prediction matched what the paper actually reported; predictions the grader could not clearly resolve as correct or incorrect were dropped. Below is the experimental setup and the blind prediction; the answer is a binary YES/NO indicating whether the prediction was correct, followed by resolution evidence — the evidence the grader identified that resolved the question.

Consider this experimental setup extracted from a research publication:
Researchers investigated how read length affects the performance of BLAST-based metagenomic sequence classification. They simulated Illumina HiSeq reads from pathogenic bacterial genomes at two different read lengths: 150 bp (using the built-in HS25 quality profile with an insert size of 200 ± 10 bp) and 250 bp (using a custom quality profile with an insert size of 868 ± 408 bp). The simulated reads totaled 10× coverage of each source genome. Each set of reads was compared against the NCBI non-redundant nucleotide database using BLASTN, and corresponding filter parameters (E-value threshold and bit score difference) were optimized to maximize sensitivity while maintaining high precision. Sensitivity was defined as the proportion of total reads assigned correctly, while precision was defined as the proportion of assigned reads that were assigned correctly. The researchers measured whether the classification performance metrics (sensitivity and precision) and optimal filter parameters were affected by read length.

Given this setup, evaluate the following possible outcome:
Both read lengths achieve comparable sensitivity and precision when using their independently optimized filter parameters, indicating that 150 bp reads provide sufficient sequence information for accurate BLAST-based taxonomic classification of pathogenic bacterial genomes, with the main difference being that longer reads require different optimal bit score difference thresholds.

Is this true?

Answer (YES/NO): NO